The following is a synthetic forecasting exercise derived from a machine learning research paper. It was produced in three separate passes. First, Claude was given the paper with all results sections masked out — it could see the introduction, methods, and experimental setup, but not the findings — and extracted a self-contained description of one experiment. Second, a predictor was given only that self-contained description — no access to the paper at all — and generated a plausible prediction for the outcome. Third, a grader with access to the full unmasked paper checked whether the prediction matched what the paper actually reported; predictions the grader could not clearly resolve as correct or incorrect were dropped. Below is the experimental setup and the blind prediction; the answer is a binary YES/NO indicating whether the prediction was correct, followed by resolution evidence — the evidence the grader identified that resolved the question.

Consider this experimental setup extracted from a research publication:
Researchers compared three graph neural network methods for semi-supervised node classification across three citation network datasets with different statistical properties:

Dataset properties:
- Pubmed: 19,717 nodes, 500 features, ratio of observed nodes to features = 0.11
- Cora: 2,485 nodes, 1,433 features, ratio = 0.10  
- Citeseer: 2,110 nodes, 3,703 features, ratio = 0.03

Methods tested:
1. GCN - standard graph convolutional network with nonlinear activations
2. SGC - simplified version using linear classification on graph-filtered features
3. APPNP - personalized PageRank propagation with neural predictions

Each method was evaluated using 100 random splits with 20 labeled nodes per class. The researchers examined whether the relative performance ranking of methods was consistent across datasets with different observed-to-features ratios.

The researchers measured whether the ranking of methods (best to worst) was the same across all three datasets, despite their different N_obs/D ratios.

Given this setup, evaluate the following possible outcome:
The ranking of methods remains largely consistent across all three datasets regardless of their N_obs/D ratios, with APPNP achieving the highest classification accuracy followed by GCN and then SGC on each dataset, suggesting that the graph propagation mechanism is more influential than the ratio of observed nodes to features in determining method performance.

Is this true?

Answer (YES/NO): NO